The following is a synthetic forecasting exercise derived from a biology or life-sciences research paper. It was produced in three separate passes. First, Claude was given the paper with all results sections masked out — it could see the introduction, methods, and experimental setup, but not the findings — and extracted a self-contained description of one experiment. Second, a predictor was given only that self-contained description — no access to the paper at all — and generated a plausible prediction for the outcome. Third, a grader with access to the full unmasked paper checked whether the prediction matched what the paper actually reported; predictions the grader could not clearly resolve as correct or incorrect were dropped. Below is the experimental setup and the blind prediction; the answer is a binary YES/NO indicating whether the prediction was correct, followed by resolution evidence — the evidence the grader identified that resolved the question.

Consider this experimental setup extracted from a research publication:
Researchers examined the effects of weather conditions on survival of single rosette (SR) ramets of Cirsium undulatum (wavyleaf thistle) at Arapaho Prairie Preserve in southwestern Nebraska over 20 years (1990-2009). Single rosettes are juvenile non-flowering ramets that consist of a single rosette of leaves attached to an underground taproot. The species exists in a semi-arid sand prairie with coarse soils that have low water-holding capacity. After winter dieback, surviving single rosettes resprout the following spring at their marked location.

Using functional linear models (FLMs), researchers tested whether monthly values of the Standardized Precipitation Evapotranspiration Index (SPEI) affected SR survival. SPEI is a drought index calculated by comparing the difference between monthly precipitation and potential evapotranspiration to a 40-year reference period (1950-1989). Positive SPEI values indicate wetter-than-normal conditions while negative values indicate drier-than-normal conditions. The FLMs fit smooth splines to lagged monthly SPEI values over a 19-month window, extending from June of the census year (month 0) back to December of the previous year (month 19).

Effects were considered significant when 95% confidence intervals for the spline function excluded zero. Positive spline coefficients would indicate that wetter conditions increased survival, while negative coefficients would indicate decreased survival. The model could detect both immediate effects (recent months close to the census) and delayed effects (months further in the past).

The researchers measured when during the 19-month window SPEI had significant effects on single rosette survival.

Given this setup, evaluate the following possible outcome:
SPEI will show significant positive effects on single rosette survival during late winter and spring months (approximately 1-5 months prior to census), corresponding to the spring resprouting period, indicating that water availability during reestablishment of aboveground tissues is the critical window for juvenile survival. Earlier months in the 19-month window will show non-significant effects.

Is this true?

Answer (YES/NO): NO